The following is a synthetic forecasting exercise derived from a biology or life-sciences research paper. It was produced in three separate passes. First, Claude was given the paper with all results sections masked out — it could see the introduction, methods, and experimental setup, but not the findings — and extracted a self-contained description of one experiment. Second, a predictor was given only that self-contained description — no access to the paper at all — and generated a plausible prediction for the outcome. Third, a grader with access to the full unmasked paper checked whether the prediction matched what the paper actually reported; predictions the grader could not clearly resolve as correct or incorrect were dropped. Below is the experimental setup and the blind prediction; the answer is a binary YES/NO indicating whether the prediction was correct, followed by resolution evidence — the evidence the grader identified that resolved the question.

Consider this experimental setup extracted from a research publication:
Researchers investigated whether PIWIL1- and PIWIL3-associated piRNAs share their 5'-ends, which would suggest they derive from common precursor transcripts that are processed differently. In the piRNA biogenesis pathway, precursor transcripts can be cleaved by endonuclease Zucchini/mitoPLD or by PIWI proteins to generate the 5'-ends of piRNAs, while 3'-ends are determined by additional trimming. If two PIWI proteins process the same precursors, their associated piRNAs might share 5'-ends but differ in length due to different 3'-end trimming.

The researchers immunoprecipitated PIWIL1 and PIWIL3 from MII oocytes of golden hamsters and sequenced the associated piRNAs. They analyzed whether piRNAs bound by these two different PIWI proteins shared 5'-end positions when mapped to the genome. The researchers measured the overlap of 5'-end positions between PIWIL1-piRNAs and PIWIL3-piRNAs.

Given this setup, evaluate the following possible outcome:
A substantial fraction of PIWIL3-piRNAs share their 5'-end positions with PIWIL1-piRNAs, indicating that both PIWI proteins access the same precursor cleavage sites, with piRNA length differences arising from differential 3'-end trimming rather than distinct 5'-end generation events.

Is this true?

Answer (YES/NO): YES